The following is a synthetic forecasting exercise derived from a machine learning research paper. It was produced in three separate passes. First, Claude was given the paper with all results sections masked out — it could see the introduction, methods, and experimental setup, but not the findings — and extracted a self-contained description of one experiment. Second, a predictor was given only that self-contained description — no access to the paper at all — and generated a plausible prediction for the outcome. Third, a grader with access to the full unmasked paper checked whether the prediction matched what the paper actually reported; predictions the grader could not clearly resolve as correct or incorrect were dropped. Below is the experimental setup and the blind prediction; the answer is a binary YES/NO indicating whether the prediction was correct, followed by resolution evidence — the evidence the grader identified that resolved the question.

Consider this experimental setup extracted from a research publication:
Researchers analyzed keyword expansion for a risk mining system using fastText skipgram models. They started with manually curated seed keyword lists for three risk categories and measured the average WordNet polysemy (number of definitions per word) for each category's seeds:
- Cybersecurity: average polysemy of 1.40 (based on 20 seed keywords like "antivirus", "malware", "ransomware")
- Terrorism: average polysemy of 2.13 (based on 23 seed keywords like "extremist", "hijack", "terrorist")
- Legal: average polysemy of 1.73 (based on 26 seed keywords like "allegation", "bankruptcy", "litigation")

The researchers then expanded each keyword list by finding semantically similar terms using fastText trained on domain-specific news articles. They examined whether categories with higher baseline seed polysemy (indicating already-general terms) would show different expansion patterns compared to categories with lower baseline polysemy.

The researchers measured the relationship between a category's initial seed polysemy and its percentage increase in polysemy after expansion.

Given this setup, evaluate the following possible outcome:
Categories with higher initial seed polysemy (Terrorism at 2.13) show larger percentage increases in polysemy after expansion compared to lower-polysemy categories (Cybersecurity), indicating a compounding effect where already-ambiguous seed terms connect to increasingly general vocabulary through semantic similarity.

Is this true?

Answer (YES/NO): NO